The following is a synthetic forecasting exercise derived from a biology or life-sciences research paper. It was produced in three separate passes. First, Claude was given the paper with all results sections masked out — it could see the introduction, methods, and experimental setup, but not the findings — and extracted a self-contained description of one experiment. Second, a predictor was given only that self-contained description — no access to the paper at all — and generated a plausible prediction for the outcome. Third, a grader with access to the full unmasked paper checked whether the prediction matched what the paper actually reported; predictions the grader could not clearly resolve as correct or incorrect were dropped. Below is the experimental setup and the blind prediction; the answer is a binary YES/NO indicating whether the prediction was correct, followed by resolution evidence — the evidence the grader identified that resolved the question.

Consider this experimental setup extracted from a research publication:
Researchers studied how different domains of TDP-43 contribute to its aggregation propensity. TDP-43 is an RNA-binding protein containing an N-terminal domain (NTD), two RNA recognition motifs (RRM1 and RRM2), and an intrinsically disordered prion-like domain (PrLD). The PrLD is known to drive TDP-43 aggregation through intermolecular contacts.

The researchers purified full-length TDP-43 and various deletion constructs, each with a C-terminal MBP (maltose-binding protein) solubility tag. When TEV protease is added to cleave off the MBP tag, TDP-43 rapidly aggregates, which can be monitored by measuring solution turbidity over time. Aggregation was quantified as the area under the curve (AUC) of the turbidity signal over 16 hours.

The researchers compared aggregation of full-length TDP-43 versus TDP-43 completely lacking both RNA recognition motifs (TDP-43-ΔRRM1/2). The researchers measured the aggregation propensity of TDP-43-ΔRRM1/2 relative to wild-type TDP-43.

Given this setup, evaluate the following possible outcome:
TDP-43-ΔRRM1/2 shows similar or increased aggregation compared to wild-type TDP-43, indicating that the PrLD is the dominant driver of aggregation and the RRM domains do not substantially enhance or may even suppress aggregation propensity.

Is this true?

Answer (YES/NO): NO